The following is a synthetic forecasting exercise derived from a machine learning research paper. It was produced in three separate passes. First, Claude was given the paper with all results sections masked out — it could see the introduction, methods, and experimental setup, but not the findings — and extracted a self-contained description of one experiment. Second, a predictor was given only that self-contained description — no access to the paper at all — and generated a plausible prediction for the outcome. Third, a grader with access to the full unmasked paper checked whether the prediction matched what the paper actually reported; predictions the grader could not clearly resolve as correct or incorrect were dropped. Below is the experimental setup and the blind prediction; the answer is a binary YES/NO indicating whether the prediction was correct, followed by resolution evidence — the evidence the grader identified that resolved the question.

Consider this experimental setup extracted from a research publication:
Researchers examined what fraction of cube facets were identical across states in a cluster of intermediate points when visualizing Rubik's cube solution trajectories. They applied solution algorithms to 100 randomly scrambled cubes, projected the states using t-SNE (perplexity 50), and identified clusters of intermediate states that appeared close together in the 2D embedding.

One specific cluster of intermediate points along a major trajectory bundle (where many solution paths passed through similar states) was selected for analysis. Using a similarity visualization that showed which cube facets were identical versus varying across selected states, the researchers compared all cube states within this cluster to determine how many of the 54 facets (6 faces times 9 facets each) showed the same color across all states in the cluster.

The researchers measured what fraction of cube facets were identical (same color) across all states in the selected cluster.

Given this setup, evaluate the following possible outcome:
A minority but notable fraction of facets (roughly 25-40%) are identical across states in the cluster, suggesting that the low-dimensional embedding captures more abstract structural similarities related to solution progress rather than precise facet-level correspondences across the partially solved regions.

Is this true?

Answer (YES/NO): NO